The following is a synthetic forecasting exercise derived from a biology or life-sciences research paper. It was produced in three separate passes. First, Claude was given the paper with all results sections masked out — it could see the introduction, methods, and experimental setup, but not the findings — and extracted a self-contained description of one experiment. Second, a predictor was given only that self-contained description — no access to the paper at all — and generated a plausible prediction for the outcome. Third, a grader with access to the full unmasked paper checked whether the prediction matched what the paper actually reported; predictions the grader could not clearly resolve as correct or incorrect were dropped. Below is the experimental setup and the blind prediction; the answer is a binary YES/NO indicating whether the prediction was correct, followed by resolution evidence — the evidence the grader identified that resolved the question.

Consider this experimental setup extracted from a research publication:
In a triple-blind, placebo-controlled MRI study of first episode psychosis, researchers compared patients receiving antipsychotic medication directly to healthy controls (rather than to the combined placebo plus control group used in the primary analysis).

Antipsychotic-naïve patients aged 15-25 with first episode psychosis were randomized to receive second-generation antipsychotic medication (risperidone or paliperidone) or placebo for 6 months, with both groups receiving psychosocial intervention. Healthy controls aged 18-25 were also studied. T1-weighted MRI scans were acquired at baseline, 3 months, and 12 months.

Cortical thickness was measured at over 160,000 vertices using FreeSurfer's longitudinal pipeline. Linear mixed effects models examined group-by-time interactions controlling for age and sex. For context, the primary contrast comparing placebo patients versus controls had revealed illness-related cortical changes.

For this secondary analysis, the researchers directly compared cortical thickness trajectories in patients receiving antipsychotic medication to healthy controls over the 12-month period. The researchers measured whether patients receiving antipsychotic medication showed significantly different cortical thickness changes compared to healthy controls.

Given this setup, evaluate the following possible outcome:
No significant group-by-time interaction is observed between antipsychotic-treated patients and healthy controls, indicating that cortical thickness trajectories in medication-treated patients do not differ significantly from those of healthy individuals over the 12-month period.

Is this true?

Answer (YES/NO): YES